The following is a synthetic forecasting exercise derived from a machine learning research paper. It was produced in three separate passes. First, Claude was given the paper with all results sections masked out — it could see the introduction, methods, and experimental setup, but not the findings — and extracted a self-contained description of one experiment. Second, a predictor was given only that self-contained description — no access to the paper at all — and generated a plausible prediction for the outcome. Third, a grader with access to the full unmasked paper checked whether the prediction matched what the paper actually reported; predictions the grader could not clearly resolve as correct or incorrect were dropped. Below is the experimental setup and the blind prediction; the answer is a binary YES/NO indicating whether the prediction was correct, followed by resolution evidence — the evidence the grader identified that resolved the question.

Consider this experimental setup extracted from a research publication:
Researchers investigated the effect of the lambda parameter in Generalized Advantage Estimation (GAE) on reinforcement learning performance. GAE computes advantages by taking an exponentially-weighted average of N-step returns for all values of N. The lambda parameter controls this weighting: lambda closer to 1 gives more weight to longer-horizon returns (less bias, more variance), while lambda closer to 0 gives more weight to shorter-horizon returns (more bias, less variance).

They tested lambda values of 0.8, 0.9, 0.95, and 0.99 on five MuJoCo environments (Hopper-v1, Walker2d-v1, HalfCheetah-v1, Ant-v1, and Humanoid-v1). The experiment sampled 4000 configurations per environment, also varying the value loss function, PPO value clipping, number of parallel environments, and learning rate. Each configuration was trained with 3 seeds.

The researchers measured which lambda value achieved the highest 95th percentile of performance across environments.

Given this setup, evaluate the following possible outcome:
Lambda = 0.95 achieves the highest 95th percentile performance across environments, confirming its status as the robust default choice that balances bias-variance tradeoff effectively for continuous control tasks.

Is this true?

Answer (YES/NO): NO